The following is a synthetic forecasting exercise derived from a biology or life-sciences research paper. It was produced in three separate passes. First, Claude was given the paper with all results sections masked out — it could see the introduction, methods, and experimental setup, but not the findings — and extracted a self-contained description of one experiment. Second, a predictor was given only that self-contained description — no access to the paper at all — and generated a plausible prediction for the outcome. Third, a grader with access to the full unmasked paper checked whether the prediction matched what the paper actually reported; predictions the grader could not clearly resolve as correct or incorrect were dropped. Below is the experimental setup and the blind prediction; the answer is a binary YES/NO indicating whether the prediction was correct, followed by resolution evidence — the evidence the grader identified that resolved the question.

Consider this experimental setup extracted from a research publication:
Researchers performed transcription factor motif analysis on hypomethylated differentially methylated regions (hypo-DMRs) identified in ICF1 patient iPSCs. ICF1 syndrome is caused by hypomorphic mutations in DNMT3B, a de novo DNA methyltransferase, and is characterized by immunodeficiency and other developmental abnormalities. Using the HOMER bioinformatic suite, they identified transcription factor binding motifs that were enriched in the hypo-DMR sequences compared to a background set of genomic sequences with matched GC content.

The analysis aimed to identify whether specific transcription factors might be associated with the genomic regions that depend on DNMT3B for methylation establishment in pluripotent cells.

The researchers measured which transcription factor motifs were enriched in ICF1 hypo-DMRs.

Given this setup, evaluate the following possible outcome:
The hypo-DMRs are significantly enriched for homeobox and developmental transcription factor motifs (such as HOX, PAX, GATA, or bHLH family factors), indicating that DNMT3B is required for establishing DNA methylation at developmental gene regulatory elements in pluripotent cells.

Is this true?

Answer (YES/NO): YES